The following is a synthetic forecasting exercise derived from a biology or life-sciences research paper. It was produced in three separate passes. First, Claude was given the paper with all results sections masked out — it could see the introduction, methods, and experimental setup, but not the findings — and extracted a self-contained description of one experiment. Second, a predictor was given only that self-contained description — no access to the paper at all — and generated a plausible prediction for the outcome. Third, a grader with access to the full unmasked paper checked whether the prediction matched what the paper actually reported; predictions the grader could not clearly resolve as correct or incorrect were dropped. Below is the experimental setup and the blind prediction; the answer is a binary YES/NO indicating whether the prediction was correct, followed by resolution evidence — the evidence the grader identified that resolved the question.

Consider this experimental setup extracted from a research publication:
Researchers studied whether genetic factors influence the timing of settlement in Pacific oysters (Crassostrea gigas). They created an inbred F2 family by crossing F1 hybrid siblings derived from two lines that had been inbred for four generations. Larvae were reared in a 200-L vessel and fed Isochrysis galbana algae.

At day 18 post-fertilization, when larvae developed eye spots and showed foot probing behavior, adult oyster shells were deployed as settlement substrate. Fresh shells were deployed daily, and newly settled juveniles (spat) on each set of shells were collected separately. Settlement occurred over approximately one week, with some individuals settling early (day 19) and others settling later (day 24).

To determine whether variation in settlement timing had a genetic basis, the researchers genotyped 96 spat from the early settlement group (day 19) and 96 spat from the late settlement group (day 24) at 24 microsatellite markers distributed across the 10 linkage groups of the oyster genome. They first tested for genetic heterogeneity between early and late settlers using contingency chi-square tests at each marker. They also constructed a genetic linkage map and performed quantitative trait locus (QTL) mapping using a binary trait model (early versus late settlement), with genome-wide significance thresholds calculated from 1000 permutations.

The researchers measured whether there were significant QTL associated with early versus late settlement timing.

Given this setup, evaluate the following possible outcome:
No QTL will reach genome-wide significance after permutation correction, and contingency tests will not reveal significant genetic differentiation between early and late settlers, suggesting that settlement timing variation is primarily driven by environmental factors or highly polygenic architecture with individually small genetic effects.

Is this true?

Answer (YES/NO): NO